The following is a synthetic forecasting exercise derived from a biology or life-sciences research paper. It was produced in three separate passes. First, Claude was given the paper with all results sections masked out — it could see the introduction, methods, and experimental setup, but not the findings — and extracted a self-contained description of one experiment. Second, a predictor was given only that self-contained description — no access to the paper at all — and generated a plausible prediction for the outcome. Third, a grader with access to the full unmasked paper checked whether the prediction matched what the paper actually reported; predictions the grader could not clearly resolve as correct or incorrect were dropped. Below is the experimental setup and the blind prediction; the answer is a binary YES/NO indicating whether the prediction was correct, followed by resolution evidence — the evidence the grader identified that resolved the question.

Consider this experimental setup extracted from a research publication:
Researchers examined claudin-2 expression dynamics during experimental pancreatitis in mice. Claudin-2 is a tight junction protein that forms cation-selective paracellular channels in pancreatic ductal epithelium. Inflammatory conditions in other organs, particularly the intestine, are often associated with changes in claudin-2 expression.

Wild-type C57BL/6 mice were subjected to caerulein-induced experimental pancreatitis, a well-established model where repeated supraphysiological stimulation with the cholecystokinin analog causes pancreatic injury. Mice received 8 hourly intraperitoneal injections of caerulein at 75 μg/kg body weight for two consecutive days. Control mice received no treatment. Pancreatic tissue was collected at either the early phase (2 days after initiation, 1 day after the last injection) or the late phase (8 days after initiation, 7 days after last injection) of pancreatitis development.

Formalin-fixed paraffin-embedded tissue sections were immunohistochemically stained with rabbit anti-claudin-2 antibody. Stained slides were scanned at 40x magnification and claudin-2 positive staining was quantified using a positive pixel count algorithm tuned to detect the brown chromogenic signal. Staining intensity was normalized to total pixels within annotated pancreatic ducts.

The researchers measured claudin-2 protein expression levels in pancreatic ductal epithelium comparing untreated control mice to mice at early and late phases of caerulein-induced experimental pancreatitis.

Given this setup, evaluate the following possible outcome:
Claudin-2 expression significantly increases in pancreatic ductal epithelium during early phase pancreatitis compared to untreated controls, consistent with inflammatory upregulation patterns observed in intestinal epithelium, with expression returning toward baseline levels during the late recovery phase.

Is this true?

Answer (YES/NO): NO